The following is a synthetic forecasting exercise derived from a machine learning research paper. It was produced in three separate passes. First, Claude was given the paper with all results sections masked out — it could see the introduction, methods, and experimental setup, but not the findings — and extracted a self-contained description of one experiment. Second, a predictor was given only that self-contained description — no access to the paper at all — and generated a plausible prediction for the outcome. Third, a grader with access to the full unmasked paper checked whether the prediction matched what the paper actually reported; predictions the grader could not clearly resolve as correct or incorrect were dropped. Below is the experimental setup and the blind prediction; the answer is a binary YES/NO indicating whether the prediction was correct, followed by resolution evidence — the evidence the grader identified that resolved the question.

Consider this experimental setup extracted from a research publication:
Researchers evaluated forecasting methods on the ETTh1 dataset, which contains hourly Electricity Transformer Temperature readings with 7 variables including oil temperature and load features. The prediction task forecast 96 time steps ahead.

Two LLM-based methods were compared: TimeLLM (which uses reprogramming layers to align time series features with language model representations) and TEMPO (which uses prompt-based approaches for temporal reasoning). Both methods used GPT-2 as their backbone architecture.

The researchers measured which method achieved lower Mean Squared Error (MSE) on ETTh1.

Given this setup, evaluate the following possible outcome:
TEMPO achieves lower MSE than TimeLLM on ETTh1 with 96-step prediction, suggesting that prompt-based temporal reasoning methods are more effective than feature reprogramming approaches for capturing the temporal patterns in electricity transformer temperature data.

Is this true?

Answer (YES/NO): YES